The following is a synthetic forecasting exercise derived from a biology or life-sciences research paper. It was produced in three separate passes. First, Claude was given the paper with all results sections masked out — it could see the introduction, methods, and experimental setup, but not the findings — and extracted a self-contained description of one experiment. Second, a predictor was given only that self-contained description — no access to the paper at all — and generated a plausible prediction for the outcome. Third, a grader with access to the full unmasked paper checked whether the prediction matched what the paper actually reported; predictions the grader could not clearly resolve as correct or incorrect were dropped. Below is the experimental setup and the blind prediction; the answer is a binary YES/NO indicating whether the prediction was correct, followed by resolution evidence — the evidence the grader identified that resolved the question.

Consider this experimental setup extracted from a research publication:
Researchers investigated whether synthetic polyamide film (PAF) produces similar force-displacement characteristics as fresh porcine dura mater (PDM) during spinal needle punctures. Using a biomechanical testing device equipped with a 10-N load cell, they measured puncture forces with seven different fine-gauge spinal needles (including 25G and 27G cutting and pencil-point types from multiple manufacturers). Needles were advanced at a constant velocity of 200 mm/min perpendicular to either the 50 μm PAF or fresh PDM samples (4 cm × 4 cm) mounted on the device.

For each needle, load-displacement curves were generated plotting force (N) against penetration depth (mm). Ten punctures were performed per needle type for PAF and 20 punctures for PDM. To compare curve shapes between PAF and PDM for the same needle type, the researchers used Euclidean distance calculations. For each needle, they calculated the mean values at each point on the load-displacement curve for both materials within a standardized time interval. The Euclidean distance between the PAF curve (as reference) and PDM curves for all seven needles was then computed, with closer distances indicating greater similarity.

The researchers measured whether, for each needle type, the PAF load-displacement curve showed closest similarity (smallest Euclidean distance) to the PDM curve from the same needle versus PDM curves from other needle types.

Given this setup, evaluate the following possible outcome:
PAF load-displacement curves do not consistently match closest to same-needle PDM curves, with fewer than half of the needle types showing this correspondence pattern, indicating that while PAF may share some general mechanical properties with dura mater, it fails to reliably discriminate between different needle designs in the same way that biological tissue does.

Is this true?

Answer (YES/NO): NO